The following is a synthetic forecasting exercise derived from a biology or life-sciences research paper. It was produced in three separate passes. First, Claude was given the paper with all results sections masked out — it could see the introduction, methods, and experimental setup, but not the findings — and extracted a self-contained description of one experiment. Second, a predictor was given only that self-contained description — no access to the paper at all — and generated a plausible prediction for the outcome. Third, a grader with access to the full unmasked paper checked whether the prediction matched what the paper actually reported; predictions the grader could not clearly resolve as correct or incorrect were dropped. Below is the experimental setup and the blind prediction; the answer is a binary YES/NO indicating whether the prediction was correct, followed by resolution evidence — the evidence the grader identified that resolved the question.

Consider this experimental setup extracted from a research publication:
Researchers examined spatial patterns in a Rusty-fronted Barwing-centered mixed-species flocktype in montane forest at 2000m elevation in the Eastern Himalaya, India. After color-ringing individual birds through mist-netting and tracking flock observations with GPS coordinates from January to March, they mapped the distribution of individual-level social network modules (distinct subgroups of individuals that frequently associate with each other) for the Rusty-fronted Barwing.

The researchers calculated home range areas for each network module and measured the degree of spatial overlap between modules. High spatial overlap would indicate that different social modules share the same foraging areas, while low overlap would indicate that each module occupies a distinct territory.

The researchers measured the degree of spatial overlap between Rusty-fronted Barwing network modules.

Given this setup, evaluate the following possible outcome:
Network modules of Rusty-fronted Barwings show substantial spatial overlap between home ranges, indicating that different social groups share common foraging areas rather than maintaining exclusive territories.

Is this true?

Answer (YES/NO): NO